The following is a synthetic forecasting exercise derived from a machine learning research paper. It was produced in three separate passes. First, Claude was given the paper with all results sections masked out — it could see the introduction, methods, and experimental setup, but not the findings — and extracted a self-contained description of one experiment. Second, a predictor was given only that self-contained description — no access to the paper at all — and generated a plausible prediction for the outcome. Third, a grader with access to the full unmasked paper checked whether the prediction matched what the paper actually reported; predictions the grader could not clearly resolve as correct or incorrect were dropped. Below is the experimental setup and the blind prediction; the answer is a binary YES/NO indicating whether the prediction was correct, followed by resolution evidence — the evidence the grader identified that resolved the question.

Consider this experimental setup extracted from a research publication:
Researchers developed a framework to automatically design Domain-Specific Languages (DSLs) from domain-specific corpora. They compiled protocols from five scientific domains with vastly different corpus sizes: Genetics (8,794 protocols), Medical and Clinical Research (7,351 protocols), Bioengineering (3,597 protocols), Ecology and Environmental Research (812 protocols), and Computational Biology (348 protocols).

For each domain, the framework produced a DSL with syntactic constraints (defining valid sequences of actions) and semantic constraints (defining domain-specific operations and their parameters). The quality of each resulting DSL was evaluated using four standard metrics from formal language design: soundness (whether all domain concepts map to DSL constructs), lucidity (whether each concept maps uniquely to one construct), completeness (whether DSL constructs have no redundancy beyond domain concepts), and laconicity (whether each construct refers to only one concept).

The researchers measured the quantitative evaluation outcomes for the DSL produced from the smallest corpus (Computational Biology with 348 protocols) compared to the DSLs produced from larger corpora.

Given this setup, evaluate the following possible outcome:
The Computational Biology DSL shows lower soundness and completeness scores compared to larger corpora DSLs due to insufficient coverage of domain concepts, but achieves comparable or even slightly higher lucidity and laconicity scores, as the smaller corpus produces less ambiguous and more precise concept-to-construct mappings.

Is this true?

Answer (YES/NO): NO